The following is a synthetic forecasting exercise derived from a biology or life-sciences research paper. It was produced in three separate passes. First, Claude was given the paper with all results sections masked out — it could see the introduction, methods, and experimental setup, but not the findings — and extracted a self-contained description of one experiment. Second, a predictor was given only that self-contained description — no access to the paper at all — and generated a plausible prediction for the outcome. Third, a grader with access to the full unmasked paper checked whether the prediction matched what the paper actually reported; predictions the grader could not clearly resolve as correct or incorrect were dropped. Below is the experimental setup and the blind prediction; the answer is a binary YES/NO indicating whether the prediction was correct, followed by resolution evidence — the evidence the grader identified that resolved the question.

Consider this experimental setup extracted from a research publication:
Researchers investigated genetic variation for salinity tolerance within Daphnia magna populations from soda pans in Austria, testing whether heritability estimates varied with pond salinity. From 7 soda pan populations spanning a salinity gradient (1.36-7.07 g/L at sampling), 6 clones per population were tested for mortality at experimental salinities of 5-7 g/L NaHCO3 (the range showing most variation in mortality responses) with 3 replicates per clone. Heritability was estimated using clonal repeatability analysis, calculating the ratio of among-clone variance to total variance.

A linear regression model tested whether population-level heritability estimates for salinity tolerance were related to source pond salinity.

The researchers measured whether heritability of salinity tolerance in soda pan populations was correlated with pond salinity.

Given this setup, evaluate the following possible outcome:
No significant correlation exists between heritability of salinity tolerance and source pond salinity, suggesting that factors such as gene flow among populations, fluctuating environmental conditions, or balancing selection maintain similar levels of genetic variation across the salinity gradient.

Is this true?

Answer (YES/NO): YES